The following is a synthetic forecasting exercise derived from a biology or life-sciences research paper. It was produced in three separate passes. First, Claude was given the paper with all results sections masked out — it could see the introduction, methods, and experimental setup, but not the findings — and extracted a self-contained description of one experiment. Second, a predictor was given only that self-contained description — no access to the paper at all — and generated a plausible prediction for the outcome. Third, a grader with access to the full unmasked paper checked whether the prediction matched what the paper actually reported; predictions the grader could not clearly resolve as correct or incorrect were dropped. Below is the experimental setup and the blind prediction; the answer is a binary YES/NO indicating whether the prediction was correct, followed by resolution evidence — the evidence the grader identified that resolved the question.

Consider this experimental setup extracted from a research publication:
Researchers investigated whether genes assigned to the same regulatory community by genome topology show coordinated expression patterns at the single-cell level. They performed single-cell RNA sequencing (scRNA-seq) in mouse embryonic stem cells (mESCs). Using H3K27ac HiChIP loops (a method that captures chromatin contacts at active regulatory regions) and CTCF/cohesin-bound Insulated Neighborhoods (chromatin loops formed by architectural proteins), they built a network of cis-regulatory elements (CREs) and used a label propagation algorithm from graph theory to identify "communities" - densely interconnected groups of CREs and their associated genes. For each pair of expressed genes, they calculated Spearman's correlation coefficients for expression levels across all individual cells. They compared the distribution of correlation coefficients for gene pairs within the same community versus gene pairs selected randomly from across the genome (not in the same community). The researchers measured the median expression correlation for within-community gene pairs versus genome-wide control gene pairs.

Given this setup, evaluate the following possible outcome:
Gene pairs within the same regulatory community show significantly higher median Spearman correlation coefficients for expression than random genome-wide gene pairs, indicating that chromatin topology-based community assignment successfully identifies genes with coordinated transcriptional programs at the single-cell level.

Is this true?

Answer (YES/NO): YES